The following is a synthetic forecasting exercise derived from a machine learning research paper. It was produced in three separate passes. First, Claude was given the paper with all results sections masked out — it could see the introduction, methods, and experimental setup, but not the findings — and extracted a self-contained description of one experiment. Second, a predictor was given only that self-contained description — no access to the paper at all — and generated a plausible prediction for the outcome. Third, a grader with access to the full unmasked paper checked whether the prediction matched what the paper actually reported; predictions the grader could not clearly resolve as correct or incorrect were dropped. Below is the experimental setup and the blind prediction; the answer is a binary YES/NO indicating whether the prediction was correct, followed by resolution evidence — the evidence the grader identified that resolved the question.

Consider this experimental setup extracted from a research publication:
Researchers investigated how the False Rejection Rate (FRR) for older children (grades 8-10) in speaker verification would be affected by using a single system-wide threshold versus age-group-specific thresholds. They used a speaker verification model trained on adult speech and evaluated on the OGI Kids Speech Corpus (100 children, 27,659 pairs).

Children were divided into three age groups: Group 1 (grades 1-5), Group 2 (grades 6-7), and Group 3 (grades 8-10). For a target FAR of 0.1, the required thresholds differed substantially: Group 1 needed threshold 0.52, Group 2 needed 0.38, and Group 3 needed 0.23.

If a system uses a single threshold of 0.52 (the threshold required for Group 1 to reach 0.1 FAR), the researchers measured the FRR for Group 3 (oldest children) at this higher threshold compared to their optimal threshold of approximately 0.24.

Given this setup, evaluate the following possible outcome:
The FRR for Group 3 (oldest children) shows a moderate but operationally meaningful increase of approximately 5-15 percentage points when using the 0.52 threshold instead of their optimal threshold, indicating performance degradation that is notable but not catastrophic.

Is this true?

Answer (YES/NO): NO